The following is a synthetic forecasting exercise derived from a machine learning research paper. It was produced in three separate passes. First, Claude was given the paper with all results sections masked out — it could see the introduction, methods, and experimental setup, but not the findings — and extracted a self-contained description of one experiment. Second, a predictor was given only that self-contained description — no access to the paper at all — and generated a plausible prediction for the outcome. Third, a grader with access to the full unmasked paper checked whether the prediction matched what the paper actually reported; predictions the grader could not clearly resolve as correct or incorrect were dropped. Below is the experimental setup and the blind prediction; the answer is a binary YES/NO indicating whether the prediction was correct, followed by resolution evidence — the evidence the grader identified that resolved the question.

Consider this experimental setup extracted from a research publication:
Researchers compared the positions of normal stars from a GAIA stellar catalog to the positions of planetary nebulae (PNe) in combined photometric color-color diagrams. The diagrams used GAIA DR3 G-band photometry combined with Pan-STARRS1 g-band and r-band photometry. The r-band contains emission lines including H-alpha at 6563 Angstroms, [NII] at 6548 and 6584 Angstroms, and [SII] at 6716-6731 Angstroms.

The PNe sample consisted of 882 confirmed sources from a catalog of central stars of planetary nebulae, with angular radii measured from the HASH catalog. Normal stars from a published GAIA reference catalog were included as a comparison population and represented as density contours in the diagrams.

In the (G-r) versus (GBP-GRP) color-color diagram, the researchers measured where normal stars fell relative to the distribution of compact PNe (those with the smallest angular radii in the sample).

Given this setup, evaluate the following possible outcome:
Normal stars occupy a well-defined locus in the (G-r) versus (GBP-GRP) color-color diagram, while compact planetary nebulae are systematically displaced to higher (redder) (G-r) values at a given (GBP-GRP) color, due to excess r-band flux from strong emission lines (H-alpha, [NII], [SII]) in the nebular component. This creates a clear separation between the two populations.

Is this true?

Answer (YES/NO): YES